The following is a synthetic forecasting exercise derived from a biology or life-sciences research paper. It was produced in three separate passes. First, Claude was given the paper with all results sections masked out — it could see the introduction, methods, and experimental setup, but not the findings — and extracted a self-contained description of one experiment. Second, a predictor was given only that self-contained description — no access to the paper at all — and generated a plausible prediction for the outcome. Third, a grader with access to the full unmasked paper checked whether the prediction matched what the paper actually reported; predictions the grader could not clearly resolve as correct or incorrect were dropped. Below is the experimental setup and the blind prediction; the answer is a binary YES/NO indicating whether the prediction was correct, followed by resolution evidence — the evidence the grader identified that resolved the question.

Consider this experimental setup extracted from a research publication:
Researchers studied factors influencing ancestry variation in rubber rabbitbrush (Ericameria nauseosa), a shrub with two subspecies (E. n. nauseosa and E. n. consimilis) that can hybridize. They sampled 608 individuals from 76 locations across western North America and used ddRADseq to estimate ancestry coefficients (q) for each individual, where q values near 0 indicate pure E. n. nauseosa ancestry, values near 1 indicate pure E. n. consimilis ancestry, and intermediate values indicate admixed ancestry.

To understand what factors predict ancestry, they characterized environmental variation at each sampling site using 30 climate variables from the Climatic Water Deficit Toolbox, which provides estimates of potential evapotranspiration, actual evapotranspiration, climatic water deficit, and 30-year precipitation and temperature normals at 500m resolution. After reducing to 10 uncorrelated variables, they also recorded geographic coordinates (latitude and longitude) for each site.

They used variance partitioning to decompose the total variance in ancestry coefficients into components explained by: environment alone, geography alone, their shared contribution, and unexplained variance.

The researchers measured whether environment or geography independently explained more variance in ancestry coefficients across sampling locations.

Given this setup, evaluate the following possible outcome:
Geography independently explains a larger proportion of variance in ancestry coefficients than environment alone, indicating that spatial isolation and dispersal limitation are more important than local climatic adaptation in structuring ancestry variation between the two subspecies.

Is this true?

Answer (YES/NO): YES